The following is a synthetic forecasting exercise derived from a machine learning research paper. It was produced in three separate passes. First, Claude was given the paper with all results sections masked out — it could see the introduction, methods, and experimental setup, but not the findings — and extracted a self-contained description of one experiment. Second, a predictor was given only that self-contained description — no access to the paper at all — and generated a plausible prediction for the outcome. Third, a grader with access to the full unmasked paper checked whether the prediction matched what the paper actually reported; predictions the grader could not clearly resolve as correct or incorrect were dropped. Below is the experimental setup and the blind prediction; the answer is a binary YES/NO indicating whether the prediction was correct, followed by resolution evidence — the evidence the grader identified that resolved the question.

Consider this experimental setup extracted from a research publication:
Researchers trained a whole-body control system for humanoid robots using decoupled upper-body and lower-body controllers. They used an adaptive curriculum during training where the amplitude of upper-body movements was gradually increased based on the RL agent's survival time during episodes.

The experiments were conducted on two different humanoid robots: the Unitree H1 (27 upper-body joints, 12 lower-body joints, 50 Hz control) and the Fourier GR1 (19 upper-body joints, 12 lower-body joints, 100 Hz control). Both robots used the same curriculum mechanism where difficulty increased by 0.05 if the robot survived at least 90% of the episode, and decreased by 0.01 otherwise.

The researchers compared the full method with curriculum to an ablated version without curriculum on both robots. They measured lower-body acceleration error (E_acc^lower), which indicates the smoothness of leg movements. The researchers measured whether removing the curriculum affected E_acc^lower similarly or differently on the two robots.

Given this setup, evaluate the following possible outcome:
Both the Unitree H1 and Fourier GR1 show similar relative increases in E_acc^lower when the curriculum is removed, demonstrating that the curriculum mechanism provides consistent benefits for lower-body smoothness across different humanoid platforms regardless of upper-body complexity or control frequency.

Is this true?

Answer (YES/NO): NO